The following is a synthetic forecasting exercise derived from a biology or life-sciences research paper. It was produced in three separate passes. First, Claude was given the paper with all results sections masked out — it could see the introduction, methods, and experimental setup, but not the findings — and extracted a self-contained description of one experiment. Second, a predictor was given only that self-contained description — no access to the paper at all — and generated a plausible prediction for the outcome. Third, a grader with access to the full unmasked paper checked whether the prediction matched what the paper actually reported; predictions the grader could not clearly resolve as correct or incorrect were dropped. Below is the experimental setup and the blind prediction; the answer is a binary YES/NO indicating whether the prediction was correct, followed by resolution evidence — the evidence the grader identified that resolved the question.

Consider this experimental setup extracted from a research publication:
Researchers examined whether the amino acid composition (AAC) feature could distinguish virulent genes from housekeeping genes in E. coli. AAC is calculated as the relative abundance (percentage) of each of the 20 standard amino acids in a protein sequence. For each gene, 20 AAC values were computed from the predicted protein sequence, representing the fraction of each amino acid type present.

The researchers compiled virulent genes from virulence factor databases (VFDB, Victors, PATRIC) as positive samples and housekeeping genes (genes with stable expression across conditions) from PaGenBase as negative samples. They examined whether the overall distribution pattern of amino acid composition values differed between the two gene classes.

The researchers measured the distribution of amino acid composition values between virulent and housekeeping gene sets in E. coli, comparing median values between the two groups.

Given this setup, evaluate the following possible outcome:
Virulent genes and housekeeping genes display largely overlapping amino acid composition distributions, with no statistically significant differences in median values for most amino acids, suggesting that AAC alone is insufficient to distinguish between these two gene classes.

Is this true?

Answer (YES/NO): YES